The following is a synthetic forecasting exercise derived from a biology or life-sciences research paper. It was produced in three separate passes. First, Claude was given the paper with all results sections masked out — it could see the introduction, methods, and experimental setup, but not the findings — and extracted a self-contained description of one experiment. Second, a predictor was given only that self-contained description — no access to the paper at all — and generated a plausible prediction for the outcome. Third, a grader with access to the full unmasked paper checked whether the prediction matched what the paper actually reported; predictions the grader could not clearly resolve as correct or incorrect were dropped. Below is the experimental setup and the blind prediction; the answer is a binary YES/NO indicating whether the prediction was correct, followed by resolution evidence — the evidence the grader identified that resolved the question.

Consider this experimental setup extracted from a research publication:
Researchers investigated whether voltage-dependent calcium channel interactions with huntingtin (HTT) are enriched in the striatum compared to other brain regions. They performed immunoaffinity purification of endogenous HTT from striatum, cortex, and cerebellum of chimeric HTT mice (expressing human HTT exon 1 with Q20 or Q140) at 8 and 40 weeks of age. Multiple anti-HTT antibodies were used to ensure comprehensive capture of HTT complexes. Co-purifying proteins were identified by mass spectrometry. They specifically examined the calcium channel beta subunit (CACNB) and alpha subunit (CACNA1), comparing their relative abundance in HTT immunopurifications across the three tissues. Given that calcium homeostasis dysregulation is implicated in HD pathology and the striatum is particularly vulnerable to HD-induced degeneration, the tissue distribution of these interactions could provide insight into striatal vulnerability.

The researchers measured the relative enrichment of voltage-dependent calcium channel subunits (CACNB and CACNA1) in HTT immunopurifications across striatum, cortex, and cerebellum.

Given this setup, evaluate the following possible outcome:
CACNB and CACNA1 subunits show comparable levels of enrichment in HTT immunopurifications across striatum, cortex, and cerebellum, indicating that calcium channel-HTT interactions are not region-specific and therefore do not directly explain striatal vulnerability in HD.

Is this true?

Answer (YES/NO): NO